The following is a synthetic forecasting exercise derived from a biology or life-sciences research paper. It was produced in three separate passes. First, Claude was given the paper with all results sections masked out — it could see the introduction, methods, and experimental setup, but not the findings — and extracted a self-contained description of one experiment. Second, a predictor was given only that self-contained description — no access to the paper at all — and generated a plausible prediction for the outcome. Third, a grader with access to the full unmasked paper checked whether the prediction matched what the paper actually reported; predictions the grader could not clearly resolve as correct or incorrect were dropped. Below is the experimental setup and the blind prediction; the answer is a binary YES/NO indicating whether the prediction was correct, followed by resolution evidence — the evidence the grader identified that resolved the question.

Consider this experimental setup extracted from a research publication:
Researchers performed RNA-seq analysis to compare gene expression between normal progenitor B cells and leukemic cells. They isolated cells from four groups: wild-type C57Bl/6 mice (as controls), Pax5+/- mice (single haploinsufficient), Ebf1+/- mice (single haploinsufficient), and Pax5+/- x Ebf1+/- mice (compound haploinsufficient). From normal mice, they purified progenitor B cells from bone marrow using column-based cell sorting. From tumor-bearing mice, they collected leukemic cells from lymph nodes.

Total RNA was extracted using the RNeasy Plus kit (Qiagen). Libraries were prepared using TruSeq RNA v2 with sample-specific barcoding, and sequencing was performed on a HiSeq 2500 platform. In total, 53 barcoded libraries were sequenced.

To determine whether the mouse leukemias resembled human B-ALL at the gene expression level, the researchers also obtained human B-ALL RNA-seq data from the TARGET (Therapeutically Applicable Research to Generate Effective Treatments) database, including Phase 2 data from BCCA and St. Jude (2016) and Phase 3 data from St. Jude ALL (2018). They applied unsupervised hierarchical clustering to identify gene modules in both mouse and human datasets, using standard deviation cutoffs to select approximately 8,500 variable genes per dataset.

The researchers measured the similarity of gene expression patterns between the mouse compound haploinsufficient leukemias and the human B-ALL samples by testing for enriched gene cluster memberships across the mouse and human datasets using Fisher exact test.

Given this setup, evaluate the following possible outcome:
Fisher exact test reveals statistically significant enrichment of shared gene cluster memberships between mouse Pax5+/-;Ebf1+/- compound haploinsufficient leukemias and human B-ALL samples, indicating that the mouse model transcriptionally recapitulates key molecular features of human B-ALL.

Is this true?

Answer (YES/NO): YES